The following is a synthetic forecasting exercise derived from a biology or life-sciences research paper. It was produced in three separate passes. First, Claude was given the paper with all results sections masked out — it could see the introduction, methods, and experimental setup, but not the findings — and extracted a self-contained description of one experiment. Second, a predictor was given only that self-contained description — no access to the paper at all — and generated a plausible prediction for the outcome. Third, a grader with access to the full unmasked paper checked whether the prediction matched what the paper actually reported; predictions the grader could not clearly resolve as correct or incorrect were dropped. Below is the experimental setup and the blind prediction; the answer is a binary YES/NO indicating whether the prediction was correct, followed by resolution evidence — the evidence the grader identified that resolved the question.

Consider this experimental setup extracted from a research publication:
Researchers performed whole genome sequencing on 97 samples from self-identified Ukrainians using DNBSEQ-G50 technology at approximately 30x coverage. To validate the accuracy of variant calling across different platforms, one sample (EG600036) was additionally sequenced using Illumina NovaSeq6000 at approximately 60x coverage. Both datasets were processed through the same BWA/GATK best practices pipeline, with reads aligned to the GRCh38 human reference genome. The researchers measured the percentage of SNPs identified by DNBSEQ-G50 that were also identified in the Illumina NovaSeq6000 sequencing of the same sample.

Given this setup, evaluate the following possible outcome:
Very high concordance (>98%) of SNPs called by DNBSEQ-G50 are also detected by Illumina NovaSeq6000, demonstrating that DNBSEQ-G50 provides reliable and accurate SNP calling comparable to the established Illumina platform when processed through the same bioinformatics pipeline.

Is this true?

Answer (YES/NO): NO